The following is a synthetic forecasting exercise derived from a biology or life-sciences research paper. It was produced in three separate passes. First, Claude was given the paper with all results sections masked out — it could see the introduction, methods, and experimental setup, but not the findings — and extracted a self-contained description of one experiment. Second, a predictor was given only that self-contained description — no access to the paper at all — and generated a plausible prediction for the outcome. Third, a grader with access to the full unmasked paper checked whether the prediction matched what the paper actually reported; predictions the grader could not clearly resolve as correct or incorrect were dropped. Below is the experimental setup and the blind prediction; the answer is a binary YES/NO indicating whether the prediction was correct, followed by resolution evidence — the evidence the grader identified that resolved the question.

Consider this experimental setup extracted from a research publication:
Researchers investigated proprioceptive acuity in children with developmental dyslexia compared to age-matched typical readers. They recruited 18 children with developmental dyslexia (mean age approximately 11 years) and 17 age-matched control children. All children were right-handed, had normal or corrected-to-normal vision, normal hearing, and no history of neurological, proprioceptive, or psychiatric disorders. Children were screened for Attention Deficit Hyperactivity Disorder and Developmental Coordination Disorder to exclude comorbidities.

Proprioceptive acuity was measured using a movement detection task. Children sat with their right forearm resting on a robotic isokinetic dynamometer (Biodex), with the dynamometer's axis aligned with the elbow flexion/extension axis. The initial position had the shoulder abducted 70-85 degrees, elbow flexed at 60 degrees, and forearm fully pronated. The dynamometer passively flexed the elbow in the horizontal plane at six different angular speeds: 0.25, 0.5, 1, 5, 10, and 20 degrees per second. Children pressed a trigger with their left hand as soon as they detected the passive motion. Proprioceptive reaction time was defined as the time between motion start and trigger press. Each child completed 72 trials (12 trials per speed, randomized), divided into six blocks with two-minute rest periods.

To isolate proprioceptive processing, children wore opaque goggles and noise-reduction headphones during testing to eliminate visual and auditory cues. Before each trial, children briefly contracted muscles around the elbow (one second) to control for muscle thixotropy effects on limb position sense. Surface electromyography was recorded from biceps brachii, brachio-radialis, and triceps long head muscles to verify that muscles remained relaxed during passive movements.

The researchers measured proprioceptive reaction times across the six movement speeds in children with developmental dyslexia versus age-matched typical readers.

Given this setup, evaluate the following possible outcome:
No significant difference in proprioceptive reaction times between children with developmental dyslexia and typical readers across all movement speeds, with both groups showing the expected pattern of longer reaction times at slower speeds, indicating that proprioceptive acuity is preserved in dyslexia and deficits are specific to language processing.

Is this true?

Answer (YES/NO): NO